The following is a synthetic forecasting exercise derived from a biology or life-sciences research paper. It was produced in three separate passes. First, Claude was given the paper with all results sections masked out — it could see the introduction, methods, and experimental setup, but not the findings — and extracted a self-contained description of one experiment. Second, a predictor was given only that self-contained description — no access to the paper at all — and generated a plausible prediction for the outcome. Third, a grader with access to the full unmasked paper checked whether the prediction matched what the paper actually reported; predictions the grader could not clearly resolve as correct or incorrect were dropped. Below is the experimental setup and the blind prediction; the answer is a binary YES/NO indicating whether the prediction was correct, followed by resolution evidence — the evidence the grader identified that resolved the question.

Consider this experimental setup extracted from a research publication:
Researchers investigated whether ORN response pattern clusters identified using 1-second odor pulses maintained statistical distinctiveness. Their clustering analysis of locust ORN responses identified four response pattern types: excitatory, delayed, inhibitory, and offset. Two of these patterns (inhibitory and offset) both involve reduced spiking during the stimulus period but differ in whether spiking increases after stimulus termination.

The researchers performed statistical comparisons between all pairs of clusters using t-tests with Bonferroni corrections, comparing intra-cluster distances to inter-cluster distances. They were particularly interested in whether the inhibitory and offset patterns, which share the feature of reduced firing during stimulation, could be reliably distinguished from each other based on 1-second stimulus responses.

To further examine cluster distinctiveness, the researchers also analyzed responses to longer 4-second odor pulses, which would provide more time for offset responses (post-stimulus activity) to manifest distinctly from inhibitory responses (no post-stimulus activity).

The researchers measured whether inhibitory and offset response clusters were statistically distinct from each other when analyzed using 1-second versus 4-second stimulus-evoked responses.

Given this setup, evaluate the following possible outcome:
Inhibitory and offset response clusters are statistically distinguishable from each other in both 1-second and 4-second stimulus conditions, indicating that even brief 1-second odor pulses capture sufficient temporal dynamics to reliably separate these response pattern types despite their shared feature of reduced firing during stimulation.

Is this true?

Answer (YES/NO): NO